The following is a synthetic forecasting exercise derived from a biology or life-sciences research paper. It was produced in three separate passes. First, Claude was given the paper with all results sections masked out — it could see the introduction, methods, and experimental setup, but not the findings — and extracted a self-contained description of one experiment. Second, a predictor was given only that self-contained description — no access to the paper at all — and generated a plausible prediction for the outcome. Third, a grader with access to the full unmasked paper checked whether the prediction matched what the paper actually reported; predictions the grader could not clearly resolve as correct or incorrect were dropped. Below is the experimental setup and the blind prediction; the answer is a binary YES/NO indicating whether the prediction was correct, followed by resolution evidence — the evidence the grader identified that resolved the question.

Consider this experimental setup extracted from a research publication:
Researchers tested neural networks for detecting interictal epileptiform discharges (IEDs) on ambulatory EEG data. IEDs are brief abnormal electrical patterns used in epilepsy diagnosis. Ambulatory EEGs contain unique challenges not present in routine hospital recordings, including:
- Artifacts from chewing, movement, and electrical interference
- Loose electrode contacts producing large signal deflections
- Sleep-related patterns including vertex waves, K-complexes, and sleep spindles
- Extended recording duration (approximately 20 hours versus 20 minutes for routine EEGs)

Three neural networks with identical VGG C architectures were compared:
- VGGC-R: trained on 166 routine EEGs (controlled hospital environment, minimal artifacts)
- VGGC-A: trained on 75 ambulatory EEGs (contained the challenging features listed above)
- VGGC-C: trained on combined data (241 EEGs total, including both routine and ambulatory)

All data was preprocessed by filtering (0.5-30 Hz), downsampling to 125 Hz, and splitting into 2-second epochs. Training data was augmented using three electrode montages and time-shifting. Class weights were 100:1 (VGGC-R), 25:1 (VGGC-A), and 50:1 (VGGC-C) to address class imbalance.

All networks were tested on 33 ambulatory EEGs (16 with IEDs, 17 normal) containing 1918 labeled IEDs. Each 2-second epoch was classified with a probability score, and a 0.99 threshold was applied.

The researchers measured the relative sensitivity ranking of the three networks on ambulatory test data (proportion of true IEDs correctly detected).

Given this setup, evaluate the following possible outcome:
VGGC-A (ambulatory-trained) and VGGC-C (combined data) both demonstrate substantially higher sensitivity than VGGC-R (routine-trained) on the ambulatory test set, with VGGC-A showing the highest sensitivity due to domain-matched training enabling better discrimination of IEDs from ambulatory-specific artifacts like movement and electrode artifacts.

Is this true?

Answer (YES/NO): NO